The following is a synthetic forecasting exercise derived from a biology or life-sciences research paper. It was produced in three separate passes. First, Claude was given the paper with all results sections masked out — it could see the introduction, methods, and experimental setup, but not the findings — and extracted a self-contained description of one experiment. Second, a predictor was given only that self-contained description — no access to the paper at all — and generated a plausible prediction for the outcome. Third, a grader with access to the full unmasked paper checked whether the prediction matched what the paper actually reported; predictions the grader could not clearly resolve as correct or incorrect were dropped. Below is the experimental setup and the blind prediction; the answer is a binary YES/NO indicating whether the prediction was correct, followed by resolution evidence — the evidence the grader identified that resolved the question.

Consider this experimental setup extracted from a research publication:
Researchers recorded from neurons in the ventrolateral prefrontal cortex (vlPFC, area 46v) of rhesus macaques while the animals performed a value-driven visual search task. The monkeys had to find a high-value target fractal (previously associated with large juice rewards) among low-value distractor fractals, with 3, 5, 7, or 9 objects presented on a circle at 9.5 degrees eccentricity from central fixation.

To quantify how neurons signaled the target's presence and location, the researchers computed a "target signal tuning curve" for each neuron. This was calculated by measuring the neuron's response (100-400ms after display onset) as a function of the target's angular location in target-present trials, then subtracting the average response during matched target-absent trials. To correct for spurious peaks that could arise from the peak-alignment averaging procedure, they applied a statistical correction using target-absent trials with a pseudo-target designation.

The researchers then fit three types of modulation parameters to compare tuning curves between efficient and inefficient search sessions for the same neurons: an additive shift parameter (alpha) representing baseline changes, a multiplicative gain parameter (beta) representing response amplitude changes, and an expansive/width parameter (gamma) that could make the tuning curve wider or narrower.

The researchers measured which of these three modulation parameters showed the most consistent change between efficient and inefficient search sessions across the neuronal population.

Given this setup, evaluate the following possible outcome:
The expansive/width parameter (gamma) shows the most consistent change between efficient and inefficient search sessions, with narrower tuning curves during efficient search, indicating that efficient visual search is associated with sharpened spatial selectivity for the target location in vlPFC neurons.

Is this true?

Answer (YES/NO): NO